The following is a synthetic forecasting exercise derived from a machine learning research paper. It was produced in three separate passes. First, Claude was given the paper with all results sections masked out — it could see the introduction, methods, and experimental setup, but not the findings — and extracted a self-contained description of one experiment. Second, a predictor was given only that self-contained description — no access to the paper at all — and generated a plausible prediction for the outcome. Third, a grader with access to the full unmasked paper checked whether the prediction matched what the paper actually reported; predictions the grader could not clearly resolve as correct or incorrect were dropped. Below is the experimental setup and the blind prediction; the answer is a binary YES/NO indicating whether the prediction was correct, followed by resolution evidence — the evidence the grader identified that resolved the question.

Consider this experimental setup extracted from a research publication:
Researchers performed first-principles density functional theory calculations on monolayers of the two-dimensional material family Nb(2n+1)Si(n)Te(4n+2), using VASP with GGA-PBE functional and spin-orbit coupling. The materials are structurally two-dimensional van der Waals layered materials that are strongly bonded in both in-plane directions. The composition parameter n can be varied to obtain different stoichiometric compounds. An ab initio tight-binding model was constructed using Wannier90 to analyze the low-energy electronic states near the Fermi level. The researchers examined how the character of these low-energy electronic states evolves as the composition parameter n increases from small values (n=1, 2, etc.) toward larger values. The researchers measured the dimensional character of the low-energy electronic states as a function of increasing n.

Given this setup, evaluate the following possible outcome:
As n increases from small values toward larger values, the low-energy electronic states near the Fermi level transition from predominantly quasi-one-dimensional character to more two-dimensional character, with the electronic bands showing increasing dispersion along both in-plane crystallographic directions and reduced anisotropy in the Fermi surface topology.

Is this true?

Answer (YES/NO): NO